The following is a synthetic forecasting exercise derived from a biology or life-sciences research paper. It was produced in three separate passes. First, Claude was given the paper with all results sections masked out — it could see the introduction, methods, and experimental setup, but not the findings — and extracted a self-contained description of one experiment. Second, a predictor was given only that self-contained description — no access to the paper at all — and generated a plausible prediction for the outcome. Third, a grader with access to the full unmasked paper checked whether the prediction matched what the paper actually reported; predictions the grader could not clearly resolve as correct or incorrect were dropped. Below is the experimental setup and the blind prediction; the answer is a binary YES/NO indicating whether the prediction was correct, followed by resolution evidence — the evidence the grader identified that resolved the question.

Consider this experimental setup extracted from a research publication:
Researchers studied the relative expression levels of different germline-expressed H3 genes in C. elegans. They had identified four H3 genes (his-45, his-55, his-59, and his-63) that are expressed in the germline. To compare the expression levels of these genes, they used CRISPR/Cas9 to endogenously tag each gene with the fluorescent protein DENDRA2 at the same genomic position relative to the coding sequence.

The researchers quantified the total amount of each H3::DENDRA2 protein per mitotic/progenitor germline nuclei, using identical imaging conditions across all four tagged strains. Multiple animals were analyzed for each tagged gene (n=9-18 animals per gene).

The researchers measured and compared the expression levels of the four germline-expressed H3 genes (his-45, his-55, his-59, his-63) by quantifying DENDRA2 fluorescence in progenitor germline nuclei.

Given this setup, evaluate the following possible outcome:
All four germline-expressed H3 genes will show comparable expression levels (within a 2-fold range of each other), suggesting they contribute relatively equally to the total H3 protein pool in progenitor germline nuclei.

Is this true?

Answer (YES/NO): NO